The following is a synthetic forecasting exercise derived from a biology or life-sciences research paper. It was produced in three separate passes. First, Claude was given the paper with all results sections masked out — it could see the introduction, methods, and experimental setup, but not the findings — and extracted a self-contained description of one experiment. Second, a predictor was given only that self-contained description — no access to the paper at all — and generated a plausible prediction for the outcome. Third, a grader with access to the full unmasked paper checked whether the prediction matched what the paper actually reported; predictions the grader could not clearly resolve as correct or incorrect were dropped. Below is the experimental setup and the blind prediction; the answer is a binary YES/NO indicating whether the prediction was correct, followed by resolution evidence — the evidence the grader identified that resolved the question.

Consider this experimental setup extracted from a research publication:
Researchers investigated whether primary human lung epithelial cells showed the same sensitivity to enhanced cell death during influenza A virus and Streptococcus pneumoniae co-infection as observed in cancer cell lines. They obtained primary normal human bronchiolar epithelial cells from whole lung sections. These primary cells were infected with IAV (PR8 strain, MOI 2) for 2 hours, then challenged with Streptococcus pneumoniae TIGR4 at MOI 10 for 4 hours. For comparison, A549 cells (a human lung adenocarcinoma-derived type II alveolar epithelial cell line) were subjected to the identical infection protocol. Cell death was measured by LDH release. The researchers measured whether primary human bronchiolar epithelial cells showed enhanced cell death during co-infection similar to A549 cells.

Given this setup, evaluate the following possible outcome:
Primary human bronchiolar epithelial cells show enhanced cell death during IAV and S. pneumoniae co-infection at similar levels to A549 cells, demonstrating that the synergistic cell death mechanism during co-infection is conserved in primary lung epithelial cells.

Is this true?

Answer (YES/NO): YES